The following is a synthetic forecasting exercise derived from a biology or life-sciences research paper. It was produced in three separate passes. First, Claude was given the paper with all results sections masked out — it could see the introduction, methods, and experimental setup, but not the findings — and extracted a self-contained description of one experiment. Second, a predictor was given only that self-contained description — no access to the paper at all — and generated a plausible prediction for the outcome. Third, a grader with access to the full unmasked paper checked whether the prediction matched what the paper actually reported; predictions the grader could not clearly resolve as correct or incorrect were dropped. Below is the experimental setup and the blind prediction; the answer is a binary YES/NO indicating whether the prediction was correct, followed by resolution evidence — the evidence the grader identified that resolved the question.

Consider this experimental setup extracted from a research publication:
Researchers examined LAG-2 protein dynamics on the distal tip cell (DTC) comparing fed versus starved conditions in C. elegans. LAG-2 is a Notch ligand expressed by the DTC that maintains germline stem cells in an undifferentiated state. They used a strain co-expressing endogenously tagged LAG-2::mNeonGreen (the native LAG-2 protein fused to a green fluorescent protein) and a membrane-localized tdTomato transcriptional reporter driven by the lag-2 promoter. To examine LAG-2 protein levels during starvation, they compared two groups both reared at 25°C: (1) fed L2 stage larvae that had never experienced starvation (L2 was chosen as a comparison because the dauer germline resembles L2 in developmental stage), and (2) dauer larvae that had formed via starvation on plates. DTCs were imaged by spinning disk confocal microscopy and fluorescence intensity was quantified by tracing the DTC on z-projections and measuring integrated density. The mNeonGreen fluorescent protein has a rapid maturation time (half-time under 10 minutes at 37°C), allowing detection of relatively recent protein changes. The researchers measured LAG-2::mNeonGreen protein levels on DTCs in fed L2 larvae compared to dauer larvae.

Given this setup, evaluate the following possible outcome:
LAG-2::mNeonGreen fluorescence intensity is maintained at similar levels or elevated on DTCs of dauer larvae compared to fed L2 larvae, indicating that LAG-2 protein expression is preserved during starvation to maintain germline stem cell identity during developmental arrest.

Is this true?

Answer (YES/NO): NO